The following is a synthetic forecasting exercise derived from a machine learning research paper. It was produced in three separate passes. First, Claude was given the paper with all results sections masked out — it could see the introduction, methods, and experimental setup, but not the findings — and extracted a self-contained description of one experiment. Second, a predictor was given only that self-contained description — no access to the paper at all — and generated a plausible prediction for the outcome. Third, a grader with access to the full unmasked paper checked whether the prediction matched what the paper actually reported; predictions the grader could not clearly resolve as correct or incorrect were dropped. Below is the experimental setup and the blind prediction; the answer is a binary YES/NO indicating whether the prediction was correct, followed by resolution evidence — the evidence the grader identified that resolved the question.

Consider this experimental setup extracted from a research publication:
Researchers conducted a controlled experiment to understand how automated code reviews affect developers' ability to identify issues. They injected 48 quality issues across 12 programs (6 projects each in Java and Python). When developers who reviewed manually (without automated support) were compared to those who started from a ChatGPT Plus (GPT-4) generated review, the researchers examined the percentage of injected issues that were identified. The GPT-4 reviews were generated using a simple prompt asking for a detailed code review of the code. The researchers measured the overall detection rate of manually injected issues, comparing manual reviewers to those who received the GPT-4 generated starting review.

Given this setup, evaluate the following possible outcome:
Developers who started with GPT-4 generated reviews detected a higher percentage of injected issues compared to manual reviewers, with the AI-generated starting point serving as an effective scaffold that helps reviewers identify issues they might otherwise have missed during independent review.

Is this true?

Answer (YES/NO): NO